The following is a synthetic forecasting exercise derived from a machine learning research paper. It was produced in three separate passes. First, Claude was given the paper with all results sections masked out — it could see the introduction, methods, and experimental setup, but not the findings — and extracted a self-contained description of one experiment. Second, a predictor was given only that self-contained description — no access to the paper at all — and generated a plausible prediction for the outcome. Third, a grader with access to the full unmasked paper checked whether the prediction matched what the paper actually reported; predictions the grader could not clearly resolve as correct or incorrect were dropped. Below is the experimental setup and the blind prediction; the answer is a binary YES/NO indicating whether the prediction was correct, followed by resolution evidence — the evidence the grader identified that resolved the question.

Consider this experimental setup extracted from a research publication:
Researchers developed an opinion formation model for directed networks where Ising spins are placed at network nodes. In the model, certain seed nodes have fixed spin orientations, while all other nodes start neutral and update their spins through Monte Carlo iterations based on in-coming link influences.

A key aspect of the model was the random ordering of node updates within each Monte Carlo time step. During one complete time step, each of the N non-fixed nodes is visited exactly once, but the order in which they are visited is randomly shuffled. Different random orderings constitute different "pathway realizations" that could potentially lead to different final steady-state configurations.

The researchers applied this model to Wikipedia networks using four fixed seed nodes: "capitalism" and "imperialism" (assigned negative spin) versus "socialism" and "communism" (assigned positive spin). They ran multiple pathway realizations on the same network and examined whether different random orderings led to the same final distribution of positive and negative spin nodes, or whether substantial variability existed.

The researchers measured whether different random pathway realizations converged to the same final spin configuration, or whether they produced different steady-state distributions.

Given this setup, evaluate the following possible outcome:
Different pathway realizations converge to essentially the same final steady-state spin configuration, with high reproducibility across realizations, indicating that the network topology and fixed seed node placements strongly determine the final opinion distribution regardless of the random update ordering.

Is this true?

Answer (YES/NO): NO